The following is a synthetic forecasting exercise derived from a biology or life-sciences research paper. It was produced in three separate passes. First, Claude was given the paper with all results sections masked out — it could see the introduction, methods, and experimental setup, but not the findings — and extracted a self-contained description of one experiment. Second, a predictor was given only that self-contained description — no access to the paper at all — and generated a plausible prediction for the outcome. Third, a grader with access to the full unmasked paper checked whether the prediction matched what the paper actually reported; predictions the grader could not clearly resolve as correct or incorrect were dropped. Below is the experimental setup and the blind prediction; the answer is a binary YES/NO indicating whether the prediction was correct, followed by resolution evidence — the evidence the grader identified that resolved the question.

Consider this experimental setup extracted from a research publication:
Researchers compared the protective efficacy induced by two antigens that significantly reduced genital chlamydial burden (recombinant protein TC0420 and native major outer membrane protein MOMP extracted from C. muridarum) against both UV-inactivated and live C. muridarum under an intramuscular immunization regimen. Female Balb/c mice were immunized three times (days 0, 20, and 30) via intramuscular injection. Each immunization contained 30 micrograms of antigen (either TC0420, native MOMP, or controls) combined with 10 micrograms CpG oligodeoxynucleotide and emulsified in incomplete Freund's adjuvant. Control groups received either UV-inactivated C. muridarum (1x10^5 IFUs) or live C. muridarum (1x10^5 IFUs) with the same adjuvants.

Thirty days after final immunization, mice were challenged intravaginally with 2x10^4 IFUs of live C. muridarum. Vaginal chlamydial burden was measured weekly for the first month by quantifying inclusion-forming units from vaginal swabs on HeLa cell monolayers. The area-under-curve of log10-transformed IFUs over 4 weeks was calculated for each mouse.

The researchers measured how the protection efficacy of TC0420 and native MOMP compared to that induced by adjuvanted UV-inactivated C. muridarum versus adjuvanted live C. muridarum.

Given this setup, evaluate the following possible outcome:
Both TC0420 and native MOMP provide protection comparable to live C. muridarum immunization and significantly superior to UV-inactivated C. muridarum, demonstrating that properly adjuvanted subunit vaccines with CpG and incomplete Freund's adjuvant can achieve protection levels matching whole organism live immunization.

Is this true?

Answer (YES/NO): NO